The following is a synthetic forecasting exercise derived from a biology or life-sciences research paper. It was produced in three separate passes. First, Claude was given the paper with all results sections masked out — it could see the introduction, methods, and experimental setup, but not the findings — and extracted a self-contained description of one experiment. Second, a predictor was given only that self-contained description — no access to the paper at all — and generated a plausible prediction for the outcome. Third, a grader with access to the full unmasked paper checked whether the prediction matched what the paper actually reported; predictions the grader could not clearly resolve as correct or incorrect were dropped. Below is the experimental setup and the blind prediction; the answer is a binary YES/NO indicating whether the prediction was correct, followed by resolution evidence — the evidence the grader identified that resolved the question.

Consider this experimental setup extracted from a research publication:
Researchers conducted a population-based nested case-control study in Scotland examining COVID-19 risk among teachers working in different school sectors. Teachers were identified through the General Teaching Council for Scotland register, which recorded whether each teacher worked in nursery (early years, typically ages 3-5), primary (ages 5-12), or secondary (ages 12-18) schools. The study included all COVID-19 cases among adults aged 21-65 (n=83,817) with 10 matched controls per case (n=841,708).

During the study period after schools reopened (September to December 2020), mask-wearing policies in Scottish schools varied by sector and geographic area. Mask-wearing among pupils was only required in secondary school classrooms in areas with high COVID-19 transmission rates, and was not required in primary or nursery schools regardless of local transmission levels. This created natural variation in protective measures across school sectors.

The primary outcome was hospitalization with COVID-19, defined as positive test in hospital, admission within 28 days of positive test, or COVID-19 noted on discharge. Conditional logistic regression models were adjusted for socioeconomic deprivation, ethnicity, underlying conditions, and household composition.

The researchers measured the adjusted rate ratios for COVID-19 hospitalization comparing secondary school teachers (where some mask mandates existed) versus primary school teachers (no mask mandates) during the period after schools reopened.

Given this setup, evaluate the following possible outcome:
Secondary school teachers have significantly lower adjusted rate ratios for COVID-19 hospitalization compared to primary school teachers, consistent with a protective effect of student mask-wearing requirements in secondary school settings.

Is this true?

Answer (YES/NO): NO